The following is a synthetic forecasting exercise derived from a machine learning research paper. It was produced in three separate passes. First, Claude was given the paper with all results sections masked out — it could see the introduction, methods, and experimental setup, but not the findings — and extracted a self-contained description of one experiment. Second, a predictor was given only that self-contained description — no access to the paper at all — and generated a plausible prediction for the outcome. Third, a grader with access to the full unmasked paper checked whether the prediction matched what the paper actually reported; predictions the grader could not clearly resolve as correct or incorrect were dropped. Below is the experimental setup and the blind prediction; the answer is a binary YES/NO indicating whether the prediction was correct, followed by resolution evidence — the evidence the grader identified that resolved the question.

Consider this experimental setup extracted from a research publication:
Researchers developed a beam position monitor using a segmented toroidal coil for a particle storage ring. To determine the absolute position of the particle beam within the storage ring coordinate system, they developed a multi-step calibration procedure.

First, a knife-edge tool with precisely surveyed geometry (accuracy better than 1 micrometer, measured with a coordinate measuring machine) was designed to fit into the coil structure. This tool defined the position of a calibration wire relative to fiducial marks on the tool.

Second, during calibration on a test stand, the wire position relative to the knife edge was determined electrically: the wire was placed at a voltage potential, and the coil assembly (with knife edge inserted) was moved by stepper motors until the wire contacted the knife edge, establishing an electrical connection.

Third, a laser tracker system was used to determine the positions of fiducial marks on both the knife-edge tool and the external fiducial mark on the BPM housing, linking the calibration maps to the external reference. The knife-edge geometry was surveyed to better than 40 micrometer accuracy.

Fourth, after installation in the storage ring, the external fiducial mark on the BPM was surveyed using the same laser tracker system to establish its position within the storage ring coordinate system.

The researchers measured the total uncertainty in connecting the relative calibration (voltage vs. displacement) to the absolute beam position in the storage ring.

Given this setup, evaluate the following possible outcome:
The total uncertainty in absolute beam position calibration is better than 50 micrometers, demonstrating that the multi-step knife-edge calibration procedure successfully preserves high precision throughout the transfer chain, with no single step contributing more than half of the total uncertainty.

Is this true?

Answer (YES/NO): NO